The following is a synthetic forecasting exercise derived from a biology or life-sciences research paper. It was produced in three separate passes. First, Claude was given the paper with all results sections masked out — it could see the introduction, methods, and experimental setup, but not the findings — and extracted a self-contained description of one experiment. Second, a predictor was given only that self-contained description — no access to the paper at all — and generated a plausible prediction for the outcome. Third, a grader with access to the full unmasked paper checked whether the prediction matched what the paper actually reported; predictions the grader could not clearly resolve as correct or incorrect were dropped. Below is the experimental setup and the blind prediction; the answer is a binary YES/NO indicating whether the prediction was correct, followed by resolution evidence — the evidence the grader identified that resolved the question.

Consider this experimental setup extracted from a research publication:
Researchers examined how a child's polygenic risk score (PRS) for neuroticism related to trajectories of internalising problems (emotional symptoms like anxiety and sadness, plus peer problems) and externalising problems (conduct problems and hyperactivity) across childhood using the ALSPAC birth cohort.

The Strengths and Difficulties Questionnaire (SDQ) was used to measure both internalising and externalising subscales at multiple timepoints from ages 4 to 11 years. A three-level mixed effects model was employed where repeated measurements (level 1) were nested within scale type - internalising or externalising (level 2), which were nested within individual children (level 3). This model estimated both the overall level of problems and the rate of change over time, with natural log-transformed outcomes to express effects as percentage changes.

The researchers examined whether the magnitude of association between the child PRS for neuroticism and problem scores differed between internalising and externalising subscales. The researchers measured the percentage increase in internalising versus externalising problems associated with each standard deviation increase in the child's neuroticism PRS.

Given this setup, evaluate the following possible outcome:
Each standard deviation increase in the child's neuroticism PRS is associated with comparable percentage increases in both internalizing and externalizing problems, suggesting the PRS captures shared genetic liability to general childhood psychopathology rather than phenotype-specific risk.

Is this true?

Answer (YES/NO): NO